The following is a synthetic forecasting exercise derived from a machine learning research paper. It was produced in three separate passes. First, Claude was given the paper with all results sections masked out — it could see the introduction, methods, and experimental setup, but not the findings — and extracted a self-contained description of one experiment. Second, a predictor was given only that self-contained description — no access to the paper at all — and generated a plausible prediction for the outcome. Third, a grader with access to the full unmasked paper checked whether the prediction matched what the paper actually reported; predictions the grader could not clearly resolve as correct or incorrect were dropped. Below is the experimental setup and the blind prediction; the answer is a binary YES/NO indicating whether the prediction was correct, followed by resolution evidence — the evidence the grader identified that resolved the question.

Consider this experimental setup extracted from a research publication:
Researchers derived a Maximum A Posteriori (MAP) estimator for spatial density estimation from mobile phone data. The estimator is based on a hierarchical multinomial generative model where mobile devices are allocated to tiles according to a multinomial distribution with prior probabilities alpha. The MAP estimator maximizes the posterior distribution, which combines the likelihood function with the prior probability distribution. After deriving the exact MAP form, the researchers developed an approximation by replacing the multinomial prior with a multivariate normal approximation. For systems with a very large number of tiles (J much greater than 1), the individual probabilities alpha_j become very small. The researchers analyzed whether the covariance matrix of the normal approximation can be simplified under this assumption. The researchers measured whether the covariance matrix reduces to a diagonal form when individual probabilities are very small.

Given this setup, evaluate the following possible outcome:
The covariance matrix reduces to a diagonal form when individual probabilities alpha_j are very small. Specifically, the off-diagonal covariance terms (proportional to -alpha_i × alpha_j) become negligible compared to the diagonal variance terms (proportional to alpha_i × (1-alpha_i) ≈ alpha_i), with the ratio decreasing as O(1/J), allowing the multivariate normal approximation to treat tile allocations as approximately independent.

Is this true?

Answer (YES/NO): YES